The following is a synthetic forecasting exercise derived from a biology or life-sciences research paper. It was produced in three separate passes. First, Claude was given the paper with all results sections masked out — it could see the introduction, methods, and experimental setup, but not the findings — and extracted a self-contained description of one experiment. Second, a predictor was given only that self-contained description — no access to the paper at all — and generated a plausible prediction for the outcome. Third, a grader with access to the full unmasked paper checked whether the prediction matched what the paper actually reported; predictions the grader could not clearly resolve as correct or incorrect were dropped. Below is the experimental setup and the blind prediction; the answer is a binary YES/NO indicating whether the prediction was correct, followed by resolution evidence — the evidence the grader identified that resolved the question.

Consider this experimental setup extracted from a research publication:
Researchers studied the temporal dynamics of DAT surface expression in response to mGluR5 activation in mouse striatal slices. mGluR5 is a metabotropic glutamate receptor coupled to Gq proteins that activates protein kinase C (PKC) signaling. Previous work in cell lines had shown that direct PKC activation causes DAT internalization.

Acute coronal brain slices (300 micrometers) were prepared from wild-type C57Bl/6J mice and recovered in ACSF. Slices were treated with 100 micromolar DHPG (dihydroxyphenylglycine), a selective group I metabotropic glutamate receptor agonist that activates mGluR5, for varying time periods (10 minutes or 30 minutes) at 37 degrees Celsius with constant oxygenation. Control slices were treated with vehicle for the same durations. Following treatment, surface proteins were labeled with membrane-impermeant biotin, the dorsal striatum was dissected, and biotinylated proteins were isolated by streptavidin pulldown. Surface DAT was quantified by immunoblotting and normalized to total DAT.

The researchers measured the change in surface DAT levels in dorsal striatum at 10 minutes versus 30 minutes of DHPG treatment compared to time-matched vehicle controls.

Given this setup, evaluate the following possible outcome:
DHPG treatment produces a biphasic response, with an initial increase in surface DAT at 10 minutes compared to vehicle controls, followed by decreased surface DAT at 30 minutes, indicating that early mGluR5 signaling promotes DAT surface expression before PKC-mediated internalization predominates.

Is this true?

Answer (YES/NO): NO